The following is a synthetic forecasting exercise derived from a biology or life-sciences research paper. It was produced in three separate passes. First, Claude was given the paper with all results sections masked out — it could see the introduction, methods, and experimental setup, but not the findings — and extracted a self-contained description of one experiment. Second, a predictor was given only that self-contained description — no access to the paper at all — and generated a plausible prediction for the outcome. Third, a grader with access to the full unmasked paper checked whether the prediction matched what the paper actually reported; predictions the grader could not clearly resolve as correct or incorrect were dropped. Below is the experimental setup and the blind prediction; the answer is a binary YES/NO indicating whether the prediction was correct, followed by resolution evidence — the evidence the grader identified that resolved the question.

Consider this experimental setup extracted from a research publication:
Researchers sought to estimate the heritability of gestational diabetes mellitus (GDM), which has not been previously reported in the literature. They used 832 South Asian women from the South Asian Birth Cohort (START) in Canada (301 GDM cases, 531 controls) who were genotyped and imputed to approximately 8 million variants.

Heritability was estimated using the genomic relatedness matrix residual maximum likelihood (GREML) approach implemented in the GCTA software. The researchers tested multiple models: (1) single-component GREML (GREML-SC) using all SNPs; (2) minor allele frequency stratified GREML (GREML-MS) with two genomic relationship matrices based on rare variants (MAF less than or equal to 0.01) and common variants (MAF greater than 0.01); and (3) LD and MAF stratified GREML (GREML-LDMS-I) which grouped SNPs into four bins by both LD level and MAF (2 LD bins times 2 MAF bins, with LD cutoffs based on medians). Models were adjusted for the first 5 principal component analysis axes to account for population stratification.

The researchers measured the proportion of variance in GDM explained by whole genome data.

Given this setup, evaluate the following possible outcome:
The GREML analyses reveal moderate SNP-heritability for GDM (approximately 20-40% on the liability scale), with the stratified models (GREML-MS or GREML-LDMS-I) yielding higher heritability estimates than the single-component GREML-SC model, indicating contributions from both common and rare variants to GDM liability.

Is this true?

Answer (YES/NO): NO